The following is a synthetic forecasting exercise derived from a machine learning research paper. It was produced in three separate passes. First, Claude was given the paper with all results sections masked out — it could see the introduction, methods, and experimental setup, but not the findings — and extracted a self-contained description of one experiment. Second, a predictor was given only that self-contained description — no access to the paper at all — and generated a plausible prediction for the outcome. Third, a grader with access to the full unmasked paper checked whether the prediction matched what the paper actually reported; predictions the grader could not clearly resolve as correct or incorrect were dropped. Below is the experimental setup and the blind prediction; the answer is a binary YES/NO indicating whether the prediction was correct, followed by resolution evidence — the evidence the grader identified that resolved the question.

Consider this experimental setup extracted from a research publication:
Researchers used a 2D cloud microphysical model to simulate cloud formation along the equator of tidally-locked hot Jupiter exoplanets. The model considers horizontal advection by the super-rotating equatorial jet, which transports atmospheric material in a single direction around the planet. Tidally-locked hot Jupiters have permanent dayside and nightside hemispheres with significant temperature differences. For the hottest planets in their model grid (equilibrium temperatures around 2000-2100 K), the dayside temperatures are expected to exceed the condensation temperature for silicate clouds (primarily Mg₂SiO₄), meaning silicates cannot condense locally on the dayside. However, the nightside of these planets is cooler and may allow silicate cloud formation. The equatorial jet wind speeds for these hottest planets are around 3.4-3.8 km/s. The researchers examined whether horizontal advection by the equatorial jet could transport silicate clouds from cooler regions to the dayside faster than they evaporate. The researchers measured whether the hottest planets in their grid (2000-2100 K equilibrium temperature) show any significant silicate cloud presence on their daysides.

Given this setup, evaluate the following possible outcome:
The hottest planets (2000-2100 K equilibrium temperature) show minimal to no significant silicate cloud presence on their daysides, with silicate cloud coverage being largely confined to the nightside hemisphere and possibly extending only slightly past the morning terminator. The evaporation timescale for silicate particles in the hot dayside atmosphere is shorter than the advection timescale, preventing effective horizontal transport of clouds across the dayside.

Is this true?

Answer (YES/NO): YES